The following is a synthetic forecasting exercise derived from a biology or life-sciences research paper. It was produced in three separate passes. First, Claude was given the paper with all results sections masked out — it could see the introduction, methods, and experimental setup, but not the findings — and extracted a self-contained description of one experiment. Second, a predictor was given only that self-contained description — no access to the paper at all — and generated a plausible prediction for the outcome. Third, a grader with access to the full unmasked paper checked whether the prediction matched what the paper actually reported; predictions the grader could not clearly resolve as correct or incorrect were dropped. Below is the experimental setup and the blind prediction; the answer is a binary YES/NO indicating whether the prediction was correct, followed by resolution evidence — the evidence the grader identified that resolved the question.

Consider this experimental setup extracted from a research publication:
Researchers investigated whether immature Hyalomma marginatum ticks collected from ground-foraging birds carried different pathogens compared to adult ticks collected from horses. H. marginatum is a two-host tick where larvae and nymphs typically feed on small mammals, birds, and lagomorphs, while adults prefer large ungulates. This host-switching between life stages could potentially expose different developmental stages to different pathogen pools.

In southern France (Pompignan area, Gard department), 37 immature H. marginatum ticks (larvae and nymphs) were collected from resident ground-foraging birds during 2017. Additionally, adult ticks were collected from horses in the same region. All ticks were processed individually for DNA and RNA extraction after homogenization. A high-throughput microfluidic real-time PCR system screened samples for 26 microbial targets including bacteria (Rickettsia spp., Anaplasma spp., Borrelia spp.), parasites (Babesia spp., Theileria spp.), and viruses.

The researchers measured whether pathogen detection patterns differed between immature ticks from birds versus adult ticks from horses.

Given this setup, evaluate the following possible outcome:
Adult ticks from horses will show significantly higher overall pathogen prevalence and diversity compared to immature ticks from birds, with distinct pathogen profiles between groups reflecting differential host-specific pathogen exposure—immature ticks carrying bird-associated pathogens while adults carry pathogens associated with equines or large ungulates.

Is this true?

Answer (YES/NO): NO